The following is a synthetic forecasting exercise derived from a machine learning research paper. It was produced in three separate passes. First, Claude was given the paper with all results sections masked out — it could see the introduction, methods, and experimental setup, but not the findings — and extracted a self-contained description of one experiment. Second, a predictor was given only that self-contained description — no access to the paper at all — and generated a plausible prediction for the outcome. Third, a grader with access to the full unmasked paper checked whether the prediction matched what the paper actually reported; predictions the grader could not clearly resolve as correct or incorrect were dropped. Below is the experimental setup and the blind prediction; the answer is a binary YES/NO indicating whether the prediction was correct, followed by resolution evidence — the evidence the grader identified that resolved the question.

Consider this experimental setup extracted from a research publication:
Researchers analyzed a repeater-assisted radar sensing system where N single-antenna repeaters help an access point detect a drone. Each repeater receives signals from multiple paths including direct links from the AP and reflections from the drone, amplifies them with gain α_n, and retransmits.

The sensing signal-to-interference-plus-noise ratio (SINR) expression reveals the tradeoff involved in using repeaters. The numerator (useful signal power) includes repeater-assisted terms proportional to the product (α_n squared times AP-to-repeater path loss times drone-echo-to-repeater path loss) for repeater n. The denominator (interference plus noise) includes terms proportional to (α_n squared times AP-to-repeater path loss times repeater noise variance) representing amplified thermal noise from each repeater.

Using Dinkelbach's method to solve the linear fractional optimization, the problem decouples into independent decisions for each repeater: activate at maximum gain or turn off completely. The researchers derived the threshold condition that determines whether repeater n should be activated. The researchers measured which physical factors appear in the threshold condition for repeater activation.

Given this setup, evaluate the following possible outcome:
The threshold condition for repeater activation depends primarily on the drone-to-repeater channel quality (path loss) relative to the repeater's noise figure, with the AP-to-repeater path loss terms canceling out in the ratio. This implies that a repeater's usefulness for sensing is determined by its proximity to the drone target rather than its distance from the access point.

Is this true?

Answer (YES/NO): YES